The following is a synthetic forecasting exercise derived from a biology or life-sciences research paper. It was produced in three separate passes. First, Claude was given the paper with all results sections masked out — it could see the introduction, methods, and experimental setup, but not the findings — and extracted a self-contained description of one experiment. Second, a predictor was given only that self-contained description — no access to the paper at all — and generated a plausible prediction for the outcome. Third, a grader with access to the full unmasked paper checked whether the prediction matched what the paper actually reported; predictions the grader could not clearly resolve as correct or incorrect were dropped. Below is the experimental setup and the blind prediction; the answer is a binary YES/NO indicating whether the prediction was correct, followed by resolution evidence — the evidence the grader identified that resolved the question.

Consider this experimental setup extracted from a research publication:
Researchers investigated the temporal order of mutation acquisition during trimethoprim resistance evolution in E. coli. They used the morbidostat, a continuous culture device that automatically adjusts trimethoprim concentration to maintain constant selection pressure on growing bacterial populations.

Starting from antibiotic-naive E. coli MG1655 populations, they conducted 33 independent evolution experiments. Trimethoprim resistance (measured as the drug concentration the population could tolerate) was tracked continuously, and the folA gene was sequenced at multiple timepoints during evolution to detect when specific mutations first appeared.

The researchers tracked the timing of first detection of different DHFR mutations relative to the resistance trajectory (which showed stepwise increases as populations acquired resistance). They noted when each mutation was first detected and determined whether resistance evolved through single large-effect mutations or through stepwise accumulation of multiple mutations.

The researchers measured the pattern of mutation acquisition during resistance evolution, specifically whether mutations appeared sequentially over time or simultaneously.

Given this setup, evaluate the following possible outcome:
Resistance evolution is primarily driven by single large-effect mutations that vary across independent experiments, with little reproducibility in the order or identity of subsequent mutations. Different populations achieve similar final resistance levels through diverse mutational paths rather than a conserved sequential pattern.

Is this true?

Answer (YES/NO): NO